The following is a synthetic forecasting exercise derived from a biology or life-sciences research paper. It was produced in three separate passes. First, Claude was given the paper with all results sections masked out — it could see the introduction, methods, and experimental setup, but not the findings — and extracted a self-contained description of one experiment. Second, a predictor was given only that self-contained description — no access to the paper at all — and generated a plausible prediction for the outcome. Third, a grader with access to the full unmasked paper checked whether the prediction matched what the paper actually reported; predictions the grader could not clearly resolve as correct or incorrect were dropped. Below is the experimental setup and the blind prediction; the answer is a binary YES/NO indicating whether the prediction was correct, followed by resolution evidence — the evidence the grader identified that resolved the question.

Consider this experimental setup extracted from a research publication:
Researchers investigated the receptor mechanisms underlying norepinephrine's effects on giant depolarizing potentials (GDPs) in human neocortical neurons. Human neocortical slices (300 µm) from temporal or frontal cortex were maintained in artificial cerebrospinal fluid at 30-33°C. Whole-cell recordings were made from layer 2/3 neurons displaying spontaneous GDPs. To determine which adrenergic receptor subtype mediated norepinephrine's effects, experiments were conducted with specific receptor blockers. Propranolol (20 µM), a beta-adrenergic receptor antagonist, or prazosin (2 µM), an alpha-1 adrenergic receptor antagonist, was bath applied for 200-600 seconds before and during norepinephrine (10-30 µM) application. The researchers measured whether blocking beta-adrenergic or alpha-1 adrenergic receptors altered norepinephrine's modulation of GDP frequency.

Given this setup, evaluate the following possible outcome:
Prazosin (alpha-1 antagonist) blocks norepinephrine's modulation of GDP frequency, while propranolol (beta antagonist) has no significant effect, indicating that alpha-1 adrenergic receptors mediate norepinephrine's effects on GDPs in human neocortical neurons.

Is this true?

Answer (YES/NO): NO